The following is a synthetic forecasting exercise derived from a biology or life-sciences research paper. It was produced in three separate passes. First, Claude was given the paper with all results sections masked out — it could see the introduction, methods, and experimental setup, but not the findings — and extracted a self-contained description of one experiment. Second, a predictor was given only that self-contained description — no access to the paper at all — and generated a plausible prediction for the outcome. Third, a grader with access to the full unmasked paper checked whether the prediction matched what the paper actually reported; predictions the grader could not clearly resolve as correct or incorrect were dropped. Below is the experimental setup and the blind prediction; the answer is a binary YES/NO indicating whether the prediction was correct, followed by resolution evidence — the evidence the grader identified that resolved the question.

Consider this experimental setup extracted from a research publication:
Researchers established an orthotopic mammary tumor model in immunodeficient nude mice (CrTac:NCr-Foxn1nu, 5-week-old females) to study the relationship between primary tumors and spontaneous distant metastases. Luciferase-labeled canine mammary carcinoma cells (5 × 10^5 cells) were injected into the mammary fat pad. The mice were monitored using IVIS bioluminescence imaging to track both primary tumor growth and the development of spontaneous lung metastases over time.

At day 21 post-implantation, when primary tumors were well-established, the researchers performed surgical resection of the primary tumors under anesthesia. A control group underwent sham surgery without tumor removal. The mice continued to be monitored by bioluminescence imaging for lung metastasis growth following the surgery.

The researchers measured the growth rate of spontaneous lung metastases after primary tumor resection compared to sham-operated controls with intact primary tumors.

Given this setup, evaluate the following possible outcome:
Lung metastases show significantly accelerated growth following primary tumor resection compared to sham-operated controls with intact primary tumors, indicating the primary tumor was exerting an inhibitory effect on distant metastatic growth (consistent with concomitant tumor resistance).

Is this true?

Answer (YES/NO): YES